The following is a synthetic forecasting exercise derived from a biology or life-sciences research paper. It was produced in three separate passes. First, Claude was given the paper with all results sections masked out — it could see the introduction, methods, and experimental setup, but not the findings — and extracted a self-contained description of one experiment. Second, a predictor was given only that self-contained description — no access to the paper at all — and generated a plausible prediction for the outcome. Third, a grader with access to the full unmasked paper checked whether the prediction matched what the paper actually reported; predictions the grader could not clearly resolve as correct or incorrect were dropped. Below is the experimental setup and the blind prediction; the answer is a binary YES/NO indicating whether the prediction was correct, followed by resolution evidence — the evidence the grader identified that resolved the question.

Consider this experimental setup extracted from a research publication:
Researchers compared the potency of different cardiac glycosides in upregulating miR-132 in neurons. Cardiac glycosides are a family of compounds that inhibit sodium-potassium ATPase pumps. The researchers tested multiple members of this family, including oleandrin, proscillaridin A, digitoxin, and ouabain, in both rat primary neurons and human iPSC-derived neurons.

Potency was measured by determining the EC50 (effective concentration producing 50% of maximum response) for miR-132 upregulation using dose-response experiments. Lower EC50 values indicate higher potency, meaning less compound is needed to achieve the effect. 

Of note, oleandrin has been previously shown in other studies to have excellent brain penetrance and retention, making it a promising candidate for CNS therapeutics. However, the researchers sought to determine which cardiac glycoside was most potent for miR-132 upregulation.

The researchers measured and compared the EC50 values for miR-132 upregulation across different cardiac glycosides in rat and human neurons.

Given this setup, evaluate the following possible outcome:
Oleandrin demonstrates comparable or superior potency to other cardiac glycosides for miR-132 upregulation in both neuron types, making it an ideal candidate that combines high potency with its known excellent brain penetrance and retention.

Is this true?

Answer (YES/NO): NO